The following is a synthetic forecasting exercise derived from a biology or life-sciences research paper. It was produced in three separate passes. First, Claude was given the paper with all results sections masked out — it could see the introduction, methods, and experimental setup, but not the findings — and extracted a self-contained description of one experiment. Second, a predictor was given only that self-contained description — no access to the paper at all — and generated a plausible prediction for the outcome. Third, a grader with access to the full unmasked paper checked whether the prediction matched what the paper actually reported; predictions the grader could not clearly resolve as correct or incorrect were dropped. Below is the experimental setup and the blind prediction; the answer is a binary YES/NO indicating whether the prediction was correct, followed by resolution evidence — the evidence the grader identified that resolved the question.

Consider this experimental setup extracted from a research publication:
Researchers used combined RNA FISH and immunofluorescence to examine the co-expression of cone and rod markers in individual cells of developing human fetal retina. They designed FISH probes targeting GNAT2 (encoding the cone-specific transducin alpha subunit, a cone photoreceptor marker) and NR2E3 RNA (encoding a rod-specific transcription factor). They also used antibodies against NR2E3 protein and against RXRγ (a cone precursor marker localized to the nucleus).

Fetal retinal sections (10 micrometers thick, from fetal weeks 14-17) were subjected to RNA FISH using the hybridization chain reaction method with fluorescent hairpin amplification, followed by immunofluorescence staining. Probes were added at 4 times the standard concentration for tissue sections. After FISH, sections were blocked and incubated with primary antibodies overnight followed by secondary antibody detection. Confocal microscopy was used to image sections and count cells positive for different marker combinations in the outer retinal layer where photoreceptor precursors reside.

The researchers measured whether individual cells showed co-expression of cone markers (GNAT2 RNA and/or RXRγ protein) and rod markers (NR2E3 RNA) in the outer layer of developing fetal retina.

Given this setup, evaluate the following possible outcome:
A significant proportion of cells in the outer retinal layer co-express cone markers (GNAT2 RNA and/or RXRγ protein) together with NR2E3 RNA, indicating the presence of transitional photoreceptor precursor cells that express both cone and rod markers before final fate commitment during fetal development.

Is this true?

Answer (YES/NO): NO